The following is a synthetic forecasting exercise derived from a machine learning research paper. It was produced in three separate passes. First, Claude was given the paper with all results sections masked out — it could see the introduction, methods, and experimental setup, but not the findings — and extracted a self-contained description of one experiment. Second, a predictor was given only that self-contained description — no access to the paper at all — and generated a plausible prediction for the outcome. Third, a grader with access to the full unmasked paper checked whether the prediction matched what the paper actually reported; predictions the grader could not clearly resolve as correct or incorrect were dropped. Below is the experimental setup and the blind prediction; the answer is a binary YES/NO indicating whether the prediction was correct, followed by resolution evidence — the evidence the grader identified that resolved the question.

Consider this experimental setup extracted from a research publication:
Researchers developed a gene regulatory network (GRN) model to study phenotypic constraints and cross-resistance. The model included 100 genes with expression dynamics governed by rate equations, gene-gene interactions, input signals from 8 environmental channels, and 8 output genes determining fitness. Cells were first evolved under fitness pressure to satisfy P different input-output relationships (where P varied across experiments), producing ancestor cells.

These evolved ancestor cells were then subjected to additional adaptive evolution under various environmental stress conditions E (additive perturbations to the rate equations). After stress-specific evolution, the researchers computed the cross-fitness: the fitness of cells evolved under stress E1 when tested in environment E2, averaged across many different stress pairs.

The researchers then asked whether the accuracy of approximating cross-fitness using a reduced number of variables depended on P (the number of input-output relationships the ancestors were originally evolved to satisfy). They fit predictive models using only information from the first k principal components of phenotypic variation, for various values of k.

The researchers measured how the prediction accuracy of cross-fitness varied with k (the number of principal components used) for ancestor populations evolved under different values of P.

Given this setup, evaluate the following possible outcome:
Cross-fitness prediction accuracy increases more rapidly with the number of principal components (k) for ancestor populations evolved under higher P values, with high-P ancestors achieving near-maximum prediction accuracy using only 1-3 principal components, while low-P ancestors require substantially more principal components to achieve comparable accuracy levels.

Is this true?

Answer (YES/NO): NO